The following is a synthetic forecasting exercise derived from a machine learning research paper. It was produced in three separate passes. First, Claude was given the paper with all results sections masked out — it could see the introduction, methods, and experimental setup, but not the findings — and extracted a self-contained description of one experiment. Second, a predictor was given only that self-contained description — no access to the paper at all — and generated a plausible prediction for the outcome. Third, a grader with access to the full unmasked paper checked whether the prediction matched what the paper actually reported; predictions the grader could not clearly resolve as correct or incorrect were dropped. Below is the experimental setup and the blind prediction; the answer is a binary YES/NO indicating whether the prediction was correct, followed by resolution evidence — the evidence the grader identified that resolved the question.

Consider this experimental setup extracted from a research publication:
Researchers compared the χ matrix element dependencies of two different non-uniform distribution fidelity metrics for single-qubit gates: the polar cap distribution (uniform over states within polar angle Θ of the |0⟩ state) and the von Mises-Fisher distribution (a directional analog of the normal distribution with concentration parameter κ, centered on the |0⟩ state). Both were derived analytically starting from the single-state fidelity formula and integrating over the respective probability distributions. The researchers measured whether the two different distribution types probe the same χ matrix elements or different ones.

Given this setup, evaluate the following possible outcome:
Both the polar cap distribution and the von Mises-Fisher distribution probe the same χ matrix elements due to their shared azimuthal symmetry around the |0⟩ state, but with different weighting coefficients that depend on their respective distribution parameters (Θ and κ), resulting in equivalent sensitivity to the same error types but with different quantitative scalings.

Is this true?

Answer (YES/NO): YES